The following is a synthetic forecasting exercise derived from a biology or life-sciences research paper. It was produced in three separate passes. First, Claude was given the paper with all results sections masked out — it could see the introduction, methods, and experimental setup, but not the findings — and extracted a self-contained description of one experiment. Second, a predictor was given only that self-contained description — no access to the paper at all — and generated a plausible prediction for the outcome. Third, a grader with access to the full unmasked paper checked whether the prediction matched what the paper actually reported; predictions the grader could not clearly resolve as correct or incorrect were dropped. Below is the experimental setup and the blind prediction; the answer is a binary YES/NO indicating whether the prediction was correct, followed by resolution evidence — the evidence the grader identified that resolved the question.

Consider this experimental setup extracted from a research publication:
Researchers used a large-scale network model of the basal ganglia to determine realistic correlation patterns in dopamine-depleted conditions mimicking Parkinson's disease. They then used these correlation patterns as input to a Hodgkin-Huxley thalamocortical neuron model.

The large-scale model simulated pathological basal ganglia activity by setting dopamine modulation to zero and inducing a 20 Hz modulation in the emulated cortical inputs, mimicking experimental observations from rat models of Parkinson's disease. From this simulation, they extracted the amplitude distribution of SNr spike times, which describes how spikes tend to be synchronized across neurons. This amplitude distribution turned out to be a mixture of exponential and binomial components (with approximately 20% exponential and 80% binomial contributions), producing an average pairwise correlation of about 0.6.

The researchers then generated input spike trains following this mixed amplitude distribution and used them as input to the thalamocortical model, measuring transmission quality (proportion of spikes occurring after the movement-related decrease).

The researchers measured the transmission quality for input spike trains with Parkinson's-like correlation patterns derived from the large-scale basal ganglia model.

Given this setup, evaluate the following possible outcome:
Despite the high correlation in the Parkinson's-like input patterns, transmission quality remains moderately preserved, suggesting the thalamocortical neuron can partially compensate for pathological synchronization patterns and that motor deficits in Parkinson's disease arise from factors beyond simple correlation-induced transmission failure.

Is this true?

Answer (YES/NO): NO